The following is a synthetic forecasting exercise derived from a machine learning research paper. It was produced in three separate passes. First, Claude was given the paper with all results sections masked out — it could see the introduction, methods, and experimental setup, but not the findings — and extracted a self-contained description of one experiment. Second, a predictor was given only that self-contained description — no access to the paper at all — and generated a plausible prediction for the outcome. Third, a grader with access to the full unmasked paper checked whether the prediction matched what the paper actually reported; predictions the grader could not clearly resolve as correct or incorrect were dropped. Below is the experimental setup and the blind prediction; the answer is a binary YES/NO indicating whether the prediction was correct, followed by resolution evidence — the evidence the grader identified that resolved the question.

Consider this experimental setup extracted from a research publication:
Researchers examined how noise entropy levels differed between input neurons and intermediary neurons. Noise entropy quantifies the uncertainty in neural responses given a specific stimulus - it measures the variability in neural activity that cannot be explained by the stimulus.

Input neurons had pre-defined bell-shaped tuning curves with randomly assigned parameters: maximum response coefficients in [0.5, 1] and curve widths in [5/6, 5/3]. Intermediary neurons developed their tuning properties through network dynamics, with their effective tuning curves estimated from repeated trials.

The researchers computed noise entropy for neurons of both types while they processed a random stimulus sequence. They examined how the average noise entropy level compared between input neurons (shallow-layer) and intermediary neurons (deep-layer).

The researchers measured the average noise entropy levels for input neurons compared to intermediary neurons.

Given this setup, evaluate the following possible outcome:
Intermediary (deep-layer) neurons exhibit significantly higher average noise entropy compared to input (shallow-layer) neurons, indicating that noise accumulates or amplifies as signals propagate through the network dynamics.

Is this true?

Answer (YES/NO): NO